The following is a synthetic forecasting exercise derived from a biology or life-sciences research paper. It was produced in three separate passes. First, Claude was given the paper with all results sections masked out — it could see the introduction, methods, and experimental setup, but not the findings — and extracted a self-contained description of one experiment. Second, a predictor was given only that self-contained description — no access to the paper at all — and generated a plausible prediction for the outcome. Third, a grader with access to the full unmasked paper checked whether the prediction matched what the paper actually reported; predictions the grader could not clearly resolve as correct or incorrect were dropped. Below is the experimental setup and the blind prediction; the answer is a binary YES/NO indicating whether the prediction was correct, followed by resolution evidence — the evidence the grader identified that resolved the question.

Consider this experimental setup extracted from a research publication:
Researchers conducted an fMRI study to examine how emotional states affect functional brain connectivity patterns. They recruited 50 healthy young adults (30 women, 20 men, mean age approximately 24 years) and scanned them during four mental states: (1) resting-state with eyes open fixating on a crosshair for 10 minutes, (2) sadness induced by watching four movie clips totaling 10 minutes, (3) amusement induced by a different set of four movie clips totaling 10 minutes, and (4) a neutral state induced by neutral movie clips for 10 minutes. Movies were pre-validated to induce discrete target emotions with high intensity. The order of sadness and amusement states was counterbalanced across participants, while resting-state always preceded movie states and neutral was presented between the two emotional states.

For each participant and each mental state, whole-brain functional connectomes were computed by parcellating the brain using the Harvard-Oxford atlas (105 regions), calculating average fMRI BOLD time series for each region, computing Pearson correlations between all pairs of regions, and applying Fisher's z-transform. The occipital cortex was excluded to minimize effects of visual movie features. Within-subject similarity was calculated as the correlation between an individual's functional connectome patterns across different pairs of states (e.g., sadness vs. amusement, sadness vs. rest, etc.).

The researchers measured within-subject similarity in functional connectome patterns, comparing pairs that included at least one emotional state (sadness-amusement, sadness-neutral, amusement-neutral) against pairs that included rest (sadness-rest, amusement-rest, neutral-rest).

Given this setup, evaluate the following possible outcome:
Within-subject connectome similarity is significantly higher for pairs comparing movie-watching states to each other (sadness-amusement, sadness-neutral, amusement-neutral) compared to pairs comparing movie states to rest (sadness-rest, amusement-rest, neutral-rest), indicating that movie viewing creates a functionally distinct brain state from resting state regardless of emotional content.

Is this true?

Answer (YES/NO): YES